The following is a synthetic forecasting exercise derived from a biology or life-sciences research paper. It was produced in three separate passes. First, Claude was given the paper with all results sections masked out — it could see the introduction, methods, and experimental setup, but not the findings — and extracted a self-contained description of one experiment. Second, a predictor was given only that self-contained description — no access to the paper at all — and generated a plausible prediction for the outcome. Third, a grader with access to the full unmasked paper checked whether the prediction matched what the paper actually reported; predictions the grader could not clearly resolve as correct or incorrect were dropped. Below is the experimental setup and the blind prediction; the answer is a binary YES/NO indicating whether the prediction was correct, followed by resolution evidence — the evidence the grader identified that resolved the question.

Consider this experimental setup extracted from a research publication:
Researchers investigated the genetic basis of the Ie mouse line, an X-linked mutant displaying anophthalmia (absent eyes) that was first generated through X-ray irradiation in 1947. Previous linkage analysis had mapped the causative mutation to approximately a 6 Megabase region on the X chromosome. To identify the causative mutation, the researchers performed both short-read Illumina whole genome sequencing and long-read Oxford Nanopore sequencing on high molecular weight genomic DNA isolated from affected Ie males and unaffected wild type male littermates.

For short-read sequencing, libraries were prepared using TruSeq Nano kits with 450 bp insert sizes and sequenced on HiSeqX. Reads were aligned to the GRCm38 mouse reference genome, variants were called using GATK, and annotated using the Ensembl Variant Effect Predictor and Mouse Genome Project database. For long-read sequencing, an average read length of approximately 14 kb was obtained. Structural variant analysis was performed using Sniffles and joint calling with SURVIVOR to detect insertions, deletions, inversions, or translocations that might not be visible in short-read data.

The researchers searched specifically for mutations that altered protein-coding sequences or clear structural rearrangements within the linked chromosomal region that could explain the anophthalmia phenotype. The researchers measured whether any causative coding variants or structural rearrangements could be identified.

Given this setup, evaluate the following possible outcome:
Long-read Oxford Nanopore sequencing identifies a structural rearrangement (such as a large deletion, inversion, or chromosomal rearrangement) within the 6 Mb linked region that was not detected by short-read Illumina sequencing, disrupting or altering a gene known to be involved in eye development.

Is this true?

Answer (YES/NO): NO